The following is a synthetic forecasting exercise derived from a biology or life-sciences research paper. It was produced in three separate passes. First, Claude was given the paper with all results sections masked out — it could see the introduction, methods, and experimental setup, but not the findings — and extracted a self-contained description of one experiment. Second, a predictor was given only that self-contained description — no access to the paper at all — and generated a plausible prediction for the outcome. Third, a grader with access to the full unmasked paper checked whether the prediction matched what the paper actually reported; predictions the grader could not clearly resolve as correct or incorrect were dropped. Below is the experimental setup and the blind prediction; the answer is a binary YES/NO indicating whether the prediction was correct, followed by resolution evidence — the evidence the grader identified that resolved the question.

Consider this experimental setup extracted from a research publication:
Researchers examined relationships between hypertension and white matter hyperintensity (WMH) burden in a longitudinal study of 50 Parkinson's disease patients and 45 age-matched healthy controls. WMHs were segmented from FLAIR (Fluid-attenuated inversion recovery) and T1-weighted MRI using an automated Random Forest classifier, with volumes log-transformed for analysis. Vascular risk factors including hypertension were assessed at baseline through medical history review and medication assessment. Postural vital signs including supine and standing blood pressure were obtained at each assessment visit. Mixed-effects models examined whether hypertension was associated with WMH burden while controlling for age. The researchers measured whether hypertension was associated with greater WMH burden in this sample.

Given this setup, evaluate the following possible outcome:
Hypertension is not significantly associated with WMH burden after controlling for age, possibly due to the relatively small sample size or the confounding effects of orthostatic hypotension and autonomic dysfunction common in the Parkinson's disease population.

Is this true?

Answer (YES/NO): YES